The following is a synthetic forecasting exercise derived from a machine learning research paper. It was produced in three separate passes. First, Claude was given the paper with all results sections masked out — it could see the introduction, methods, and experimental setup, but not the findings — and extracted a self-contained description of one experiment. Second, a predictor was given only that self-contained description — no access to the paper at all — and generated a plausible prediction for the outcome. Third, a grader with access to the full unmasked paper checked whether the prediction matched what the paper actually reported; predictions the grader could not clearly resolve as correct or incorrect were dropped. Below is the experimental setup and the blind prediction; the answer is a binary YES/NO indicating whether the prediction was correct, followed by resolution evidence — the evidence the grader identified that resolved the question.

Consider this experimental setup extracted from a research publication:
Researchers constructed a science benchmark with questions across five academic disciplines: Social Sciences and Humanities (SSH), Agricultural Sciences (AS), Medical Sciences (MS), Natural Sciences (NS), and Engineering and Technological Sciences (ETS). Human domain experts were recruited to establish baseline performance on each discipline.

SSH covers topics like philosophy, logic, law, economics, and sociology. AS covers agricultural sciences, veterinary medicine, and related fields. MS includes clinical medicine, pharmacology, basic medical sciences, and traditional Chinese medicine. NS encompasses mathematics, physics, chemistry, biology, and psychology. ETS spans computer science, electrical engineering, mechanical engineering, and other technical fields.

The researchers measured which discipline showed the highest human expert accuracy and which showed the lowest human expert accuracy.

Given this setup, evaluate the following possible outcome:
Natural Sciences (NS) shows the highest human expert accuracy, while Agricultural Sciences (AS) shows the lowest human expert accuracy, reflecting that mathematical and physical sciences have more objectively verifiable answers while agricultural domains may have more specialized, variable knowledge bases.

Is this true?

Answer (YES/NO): NO